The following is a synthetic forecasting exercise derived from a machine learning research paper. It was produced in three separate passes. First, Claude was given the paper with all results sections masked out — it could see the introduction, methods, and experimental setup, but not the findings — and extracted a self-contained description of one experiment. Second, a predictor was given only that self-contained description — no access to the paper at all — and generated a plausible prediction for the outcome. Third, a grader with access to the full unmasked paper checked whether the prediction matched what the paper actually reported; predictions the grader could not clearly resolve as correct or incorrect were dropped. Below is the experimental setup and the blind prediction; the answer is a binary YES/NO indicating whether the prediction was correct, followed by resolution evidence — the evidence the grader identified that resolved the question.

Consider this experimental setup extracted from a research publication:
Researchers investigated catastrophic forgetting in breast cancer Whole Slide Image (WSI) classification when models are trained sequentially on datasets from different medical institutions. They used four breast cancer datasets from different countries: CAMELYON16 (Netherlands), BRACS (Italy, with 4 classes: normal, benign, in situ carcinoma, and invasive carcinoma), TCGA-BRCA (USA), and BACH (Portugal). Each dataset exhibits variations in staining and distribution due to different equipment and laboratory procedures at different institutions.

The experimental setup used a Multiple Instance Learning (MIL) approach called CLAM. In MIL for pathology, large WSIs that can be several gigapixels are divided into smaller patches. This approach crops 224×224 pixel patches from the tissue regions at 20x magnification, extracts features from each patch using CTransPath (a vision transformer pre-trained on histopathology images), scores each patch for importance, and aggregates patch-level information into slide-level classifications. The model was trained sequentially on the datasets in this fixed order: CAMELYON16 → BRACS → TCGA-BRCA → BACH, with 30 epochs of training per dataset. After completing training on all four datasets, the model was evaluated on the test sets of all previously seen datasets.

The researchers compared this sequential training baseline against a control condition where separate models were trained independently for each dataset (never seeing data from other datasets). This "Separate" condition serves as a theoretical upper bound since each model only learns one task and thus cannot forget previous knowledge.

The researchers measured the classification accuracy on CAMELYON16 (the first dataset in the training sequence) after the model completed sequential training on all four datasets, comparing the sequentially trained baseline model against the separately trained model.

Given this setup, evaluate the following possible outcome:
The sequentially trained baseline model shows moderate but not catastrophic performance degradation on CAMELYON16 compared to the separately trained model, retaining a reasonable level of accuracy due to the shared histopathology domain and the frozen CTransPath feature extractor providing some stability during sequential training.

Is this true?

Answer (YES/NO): NO